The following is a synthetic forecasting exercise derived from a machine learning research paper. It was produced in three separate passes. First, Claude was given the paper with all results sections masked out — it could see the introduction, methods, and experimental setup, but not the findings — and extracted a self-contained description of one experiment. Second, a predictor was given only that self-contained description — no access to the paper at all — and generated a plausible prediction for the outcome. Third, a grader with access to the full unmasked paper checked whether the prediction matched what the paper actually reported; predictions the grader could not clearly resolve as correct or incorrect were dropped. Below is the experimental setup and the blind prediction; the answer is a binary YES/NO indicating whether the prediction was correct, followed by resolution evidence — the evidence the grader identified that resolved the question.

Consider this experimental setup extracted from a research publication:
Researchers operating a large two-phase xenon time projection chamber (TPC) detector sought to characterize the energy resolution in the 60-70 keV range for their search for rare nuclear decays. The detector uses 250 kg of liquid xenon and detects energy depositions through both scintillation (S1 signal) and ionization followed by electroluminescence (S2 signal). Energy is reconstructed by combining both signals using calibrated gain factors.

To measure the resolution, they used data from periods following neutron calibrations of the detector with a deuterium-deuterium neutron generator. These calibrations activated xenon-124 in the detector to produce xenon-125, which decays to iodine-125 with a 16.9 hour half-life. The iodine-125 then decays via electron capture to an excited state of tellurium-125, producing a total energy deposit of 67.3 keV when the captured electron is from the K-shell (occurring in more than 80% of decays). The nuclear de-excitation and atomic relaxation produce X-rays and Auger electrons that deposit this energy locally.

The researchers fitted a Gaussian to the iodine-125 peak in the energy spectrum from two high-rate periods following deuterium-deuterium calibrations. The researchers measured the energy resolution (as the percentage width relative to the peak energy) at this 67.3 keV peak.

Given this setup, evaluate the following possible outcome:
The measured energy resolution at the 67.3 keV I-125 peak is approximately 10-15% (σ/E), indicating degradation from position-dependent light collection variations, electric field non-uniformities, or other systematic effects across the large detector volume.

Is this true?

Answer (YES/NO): NO